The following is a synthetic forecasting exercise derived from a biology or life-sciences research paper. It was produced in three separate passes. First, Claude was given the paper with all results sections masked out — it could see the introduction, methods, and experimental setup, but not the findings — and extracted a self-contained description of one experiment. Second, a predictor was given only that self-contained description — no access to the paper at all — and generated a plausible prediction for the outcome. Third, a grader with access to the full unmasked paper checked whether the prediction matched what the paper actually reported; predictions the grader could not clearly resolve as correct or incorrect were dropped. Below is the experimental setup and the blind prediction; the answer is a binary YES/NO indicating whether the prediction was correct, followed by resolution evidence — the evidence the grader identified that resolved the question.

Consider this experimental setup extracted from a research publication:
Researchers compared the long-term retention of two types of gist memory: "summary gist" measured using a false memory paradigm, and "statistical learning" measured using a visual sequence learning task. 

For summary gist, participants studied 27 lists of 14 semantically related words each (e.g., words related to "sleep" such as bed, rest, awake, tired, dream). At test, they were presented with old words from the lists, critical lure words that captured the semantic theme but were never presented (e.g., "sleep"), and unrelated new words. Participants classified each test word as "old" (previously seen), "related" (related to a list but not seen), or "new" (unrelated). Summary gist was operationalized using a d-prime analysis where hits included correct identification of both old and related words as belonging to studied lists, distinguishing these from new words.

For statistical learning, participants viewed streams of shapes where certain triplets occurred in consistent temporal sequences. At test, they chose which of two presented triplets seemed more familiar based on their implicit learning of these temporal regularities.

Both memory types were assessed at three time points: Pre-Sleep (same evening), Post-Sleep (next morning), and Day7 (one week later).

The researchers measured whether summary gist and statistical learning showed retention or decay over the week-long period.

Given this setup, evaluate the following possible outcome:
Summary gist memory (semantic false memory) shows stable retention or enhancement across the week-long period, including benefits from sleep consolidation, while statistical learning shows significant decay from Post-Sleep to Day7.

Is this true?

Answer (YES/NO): NO